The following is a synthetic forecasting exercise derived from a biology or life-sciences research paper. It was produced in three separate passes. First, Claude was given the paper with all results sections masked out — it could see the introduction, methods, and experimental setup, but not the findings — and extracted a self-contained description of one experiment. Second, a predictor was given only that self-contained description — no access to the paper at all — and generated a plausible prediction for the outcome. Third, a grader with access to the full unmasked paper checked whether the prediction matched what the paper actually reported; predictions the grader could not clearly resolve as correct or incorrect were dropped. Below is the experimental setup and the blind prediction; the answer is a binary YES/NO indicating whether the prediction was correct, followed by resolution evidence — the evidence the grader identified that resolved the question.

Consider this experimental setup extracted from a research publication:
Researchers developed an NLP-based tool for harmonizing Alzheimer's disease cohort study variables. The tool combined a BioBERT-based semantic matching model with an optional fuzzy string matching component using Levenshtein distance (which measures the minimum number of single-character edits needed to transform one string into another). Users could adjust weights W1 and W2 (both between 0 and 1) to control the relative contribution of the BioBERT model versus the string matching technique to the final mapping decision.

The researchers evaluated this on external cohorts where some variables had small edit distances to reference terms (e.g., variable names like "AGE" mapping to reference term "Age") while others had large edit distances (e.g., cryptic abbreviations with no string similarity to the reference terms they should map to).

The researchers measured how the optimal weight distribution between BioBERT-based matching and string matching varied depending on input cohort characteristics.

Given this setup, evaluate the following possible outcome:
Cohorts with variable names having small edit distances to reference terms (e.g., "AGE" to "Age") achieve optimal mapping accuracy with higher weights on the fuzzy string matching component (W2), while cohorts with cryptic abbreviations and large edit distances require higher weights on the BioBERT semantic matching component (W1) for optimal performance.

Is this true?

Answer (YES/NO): YES